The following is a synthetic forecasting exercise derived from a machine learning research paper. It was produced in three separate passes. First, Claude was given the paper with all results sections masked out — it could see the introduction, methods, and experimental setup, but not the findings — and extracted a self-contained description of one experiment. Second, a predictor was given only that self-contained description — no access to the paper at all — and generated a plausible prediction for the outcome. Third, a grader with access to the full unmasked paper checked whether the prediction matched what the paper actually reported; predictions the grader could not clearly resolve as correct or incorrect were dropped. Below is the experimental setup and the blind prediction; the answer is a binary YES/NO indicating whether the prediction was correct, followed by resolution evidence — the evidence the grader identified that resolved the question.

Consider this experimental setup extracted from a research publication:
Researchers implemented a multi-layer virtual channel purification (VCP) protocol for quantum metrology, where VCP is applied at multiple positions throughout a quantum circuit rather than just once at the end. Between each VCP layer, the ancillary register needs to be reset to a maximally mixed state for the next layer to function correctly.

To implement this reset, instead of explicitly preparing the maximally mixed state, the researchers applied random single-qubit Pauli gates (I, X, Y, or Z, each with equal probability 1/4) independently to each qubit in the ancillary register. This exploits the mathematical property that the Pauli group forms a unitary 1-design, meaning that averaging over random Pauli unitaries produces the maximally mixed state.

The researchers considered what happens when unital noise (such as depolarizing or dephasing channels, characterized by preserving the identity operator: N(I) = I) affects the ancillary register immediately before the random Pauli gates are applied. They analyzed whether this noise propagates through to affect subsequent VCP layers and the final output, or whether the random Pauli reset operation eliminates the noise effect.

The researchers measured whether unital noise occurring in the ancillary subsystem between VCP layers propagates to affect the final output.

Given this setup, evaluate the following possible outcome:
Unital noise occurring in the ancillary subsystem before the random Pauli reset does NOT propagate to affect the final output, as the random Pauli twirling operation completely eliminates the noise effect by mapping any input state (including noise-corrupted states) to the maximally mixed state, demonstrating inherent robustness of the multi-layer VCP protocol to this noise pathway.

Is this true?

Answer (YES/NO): YES